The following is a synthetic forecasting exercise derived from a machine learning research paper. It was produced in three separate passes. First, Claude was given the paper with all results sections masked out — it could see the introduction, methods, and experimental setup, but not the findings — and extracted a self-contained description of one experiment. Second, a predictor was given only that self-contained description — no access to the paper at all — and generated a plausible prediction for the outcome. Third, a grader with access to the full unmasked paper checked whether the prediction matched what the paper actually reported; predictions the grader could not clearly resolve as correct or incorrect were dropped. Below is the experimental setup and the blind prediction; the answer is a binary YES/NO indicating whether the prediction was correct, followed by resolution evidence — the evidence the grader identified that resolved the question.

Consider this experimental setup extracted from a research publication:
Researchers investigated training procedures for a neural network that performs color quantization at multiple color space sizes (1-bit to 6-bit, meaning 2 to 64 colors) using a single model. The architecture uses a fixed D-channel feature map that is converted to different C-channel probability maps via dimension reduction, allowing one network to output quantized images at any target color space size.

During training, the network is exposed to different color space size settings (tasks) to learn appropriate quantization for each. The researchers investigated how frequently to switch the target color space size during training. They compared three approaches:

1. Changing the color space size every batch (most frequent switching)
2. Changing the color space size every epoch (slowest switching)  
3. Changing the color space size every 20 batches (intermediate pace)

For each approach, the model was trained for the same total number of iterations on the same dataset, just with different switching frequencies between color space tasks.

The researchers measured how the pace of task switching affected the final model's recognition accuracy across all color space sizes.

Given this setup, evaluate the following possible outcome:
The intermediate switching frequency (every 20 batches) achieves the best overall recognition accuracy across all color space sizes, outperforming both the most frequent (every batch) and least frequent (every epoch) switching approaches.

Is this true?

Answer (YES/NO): YES